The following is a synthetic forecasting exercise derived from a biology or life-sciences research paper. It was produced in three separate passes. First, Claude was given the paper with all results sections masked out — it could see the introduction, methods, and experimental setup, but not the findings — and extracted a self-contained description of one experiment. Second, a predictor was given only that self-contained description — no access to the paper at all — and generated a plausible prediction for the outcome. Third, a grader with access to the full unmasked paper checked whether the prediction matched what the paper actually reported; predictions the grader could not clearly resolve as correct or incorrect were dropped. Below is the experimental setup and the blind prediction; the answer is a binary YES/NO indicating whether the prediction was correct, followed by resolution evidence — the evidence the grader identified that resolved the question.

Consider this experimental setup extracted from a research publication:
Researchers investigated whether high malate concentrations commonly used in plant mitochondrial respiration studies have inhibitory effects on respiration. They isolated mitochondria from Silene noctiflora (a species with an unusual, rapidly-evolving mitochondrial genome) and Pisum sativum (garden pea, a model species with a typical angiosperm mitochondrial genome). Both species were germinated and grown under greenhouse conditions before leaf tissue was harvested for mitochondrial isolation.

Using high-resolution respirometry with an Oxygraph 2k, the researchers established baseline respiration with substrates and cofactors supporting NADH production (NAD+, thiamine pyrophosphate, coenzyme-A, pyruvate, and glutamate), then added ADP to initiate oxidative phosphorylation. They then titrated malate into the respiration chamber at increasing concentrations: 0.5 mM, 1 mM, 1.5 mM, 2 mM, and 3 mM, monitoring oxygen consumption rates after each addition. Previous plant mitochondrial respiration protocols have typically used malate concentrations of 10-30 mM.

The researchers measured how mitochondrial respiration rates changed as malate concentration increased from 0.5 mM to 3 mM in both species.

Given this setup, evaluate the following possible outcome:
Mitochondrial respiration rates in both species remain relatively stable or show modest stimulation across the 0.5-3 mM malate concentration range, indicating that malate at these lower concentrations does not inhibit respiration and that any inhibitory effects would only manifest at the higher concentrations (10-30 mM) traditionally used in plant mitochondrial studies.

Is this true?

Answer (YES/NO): NO